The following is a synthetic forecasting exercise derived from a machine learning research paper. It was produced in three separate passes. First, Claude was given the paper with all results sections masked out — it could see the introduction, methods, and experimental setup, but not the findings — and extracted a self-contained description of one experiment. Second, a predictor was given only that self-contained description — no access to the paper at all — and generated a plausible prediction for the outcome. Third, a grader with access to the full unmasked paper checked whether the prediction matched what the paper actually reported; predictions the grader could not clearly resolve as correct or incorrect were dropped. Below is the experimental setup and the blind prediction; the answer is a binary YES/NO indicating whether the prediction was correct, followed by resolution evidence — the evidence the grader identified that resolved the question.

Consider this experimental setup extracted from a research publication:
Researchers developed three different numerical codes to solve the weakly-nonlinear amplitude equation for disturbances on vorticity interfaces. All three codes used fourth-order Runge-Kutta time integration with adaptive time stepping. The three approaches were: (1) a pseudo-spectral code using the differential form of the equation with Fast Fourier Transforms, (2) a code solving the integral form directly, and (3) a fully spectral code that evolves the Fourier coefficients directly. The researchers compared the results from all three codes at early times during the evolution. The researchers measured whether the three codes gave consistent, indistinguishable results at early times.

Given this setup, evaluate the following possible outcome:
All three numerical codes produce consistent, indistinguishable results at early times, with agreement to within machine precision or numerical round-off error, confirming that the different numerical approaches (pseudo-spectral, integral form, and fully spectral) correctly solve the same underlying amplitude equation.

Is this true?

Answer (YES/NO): NO